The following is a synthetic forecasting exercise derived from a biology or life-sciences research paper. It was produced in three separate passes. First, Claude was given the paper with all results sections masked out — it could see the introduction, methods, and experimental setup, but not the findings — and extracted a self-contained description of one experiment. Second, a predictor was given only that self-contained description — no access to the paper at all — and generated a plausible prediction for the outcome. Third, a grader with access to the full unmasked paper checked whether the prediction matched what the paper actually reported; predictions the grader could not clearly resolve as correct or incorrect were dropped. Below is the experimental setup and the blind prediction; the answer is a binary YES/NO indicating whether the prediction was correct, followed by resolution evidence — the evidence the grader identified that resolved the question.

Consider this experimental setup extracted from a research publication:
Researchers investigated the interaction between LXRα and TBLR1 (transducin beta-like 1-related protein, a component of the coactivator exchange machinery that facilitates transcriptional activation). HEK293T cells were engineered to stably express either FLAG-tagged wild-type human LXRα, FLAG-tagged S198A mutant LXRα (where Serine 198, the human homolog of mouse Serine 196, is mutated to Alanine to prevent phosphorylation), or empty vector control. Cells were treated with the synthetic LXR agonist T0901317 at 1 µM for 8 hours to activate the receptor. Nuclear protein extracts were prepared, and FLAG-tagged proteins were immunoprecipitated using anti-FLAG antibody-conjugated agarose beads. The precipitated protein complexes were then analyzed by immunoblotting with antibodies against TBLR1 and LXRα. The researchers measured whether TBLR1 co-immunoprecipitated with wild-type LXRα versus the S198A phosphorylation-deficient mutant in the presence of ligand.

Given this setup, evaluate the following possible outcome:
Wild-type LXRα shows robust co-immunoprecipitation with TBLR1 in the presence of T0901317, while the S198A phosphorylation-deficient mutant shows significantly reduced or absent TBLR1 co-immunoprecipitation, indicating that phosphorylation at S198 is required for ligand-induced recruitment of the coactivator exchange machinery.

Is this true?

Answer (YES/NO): NO